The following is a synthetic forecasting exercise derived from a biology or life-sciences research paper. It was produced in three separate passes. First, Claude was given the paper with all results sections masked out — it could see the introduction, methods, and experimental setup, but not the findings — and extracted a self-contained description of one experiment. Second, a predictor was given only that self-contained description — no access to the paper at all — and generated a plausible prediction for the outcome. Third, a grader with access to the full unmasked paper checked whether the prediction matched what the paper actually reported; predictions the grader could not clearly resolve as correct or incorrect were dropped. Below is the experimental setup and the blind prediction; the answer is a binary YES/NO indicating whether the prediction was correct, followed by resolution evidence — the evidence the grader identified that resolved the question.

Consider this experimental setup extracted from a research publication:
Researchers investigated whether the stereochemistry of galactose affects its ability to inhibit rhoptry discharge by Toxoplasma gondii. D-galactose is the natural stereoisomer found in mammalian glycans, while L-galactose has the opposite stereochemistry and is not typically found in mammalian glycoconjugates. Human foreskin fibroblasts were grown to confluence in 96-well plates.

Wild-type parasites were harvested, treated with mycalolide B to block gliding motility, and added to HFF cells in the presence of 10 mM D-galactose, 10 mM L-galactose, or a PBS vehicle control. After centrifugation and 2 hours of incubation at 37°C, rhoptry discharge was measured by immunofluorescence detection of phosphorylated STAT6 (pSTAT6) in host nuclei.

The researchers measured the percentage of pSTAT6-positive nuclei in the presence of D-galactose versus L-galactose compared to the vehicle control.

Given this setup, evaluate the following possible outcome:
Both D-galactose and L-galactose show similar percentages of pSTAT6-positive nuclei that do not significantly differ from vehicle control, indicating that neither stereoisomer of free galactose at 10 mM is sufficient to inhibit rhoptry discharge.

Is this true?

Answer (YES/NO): NO